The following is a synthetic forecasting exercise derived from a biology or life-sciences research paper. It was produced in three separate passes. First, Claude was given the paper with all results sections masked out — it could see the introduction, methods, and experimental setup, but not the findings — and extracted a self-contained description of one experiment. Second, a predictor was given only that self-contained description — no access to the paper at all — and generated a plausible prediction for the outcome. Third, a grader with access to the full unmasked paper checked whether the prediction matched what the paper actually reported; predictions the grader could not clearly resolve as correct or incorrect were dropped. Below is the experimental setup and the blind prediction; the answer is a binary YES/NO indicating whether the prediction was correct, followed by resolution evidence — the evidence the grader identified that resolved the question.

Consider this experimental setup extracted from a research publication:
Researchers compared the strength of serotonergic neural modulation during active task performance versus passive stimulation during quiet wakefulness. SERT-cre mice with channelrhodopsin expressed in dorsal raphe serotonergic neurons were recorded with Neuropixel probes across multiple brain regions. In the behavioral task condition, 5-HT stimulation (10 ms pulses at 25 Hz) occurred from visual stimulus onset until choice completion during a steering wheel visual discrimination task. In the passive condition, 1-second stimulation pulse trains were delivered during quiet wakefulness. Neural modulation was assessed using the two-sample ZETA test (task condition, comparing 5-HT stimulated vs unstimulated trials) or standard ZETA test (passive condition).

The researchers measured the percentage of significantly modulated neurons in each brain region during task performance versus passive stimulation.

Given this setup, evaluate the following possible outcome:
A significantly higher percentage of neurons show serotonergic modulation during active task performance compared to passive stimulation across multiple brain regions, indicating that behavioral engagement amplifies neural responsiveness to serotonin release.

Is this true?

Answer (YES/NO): NO